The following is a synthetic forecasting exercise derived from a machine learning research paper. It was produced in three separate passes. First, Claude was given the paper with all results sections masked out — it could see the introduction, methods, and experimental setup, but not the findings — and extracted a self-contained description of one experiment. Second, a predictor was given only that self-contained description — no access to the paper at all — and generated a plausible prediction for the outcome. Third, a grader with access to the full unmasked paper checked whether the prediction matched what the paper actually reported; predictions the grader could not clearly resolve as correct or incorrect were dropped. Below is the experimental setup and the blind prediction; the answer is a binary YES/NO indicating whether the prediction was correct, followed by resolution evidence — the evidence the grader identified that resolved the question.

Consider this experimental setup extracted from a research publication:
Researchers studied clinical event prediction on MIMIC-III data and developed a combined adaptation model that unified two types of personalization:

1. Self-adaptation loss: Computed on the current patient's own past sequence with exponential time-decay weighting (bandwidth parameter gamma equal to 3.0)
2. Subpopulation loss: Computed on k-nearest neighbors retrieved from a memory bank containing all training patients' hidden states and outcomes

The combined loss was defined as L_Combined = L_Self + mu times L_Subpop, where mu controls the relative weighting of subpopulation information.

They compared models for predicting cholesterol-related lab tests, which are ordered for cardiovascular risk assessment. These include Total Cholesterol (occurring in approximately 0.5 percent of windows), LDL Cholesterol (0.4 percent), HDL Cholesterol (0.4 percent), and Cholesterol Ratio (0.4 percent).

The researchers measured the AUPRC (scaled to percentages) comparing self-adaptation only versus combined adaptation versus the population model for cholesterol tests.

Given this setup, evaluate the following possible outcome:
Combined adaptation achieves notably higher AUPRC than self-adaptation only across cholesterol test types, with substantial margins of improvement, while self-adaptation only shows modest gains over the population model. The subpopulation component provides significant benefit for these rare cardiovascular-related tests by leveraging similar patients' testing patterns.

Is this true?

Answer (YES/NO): NO